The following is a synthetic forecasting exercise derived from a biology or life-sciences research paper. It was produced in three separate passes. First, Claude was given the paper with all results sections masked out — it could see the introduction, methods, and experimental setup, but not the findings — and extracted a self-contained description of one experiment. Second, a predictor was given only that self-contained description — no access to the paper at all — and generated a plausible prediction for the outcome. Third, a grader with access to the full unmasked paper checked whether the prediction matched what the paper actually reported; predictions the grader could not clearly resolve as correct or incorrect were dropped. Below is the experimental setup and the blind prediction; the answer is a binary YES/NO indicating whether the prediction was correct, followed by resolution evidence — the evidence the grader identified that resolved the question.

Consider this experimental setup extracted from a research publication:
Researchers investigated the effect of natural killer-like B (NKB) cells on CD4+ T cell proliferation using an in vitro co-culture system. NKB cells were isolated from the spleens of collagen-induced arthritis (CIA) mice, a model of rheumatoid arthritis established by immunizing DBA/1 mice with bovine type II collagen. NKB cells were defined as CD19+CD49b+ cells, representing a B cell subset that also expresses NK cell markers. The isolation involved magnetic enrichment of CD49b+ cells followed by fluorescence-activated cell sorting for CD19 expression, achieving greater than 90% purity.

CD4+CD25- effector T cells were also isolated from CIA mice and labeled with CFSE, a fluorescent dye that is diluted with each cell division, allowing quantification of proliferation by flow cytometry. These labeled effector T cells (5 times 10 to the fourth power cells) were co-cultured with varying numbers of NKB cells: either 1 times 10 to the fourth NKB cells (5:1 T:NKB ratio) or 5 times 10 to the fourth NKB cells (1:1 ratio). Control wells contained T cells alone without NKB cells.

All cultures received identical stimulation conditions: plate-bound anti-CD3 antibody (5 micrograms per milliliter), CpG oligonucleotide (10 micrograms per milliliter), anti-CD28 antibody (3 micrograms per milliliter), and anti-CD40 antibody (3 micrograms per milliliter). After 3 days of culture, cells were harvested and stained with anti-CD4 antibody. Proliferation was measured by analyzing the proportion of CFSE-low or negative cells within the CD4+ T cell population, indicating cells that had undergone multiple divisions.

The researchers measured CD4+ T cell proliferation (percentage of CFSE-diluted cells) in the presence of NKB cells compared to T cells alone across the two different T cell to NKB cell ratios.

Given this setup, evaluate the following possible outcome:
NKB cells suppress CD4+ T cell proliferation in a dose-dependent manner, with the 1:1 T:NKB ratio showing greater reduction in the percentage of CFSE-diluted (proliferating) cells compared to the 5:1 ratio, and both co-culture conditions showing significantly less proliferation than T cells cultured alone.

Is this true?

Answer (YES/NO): NO